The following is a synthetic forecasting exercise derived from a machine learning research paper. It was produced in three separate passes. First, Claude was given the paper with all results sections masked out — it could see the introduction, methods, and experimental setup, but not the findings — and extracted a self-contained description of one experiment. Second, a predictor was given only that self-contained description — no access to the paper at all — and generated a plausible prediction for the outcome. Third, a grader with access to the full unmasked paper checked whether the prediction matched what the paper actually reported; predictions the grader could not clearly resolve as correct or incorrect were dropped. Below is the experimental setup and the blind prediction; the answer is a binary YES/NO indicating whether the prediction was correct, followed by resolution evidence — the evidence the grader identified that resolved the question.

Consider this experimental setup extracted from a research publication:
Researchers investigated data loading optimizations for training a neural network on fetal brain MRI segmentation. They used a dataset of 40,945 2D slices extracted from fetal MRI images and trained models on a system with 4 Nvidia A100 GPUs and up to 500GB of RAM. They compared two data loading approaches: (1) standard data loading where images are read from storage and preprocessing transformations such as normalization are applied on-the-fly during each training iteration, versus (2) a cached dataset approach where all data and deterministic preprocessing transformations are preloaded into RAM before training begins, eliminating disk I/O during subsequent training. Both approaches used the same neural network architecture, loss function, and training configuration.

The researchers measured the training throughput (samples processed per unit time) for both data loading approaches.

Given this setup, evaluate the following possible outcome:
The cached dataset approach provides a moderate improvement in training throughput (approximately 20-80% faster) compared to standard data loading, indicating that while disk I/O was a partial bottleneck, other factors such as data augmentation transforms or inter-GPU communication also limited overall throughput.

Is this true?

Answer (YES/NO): NO